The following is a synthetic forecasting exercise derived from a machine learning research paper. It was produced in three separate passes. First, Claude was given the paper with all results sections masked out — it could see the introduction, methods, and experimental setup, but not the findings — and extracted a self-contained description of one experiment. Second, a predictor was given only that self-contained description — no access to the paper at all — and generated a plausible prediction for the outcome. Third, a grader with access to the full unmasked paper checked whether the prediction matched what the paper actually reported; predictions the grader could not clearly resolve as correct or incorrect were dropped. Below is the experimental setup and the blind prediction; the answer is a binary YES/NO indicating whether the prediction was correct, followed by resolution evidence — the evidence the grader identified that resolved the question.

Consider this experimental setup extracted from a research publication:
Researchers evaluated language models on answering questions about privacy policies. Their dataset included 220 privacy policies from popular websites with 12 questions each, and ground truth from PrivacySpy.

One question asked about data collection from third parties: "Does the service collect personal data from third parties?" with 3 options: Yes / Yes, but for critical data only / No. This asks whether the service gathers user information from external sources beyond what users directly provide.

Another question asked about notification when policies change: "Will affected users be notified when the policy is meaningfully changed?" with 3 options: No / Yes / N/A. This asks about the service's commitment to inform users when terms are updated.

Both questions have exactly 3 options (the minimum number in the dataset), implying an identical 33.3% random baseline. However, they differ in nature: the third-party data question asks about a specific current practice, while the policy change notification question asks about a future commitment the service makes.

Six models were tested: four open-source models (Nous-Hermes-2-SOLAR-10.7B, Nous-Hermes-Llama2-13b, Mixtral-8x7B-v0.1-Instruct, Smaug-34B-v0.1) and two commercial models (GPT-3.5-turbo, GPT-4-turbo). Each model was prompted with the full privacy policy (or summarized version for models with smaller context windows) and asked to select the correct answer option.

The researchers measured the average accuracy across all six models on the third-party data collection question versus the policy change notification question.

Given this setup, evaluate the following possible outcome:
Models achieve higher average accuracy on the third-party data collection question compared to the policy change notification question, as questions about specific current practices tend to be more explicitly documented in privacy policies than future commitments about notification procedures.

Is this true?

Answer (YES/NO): NO